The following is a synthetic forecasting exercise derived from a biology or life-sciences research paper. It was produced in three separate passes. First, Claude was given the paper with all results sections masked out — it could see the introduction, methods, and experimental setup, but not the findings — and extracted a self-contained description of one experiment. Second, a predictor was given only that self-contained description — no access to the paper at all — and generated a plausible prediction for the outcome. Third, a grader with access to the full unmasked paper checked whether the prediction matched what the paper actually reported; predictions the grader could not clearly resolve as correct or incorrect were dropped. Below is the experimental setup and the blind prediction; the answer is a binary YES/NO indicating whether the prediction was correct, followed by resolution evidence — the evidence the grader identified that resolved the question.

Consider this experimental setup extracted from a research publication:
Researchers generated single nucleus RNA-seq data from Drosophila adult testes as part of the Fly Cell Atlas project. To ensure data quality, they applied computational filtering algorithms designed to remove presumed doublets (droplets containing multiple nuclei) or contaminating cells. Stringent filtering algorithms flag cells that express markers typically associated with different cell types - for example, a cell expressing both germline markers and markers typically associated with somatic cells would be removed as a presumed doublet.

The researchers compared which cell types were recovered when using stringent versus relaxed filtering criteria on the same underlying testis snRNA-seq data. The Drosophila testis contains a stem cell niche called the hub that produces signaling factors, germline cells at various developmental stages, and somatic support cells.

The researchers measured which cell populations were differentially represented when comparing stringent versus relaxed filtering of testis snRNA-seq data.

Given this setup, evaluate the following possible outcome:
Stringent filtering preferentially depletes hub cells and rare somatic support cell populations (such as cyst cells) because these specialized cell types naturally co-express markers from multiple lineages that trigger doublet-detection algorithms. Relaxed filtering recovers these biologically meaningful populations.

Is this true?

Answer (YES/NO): NO